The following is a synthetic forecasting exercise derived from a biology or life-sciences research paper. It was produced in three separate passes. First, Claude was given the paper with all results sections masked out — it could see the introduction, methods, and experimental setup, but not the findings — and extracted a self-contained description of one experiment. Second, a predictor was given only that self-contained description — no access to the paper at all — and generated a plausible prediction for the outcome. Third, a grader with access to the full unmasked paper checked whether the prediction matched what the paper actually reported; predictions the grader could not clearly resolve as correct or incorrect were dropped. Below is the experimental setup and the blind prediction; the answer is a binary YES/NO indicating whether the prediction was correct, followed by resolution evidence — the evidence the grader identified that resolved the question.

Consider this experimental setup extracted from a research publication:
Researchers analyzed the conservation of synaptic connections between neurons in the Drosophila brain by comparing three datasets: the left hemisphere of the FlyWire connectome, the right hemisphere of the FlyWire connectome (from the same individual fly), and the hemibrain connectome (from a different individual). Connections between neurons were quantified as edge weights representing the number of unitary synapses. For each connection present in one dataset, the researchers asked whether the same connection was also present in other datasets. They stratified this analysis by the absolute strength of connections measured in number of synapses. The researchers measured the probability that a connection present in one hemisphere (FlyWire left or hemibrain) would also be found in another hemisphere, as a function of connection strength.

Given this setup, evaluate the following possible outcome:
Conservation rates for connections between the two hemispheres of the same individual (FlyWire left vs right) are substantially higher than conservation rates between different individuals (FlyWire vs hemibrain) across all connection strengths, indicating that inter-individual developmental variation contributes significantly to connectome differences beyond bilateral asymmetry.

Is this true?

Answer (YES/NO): NO